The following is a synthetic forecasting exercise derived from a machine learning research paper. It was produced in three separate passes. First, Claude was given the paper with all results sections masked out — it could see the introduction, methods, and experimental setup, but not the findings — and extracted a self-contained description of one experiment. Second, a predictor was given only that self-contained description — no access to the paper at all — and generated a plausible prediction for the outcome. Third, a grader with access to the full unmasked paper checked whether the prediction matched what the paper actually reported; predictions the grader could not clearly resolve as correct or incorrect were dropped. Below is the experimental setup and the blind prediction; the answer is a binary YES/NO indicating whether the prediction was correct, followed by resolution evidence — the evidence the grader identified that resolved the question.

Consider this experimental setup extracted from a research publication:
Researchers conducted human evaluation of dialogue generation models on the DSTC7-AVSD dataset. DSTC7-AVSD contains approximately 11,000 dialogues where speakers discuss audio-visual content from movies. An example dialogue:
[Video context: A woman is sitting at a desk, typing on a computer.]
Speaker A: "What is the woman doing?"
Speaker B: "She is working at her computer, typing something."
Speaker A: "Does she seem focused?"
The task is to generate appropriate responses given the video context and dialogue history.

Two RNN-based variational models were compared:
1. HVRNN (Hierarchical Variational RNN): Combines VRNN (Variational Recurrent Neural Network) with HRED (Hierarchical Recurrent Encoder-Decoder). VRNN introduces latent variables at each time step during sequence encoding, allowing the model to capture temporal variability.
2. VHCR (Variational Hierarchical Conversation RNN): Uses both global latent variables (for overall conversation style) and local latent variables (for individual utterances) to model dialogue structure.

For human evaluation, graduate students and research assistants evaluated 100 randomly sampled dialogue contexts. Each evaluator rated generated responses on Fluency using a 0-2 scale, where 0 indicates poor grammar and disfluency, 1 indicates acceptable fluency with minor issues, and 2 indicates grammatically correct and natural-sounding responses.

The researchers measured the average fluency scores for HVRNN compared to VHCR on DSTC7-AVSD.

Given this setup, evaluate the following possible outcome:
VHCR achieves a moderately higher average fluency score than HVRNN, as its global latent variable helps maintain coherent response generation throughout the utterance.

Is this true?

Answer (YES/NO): NO